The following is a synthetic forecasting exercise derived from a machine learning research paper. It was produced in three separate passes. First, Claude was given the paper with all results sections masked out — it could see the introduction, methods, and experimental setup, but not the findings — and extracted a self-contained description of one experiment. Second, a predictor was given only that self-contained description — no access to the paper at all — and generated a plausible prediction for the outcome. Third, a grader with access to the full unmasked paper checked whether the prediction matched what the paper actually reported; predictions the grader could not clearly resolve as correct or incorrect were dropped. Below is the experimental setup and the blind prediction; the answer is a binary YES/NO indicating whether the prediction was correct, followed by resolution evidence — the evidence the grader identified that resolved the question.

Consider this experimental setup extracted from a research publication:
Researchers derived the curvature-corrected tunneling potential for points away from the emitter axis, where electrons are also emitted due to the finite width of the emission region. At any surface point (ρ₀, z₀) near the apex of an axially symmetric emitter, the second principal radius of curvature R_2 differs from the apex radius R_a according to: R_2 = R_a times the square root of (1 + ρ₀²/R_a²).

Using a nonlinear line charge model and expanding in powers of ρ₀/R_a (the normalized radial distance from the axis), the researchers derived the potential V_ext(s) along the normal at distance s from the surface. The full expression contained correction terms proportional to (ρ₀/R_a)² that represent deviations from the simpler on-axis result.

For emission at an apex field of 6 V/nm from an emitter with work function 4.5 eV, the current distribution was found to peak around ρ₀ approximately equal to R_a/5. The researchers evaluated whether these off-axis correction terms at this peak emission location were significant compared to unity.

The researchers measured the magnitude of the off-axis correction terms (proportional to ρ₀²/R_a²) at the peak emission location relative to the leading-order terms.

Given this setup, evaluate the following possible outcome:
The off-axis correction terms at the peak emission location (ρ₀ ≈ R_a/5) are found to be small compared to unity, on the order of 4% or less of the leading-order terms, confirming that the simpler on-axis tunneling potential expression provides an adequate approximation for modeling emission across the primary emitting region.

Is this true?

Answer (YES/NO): NO